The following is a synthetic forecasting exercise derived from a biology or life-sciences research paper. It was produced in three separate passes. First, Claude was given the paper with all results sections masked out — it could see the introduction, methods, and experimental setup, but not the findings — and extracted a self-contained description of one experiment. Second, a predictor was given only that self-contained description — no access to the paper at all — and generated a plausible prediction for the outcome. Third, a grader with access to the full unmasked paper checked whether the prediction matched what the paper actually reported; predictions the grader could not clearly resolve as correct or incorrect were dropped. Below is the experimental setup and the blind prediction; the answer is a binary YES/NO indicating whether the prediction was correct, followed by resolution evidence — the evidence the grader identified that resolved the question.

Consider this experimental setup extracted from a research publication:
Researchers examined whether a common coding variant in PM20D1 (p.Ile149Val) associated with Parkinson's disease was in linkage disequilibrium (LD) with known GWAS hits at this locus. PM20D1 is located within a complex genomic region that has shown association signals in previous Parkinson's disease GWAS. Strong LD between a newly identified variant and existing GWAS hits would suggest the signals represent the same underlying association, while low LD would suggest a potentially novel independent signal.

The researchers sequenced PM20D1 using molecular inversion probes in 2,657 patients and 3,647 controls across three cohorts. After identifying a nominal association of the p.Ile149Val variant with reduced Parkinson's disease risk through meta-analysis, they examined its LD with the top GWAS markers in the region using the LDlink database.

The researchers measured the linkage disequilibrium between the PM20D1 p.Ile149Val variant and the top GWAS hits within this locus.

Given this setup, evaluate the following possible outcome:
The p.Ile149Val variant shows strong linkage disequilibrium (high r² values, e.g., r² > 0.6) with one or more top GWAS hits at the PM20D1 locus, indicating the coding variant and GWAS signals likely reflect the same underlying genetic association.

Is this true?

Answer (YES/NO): NO